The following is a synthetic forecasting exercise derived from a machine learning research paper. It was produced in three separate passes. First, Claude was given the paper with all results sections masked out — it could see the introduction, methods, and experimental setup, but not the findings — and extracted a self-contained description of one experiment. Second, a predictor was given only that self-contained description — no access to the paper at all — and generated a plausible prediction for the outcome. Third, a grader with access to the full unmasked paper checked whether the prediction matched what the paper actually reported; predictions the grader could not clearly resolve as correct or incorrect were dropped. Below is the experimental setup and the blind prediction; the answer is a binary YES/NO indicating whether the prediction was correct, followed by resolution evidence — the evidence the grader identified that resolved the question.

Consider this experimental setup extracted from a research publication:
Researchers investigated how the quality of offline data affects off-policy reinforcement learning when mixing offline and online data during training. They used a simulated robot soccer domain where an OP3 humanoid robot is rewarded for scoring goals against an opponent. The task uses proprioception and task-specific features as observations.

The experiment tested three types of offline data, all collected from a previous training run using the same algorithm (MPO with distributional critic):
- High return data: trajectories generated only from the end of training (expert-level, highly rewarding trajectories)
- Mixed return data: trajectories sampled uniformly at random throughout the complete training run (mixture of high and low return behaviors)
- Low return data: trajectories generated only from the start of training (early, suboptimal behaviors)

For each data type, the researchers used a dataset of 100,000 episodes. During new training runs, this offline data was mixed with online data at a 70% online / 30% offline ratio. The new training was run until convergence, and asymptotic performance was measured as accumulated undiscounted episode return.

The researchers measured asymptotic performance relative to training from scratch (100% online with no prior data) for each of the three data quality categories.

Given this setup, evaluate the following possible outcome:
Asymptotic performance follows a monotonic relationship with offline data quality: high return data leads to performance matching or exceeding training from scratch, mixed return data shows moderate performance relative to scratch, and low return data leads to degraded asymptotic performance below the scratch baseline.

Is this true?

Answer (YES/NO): NO